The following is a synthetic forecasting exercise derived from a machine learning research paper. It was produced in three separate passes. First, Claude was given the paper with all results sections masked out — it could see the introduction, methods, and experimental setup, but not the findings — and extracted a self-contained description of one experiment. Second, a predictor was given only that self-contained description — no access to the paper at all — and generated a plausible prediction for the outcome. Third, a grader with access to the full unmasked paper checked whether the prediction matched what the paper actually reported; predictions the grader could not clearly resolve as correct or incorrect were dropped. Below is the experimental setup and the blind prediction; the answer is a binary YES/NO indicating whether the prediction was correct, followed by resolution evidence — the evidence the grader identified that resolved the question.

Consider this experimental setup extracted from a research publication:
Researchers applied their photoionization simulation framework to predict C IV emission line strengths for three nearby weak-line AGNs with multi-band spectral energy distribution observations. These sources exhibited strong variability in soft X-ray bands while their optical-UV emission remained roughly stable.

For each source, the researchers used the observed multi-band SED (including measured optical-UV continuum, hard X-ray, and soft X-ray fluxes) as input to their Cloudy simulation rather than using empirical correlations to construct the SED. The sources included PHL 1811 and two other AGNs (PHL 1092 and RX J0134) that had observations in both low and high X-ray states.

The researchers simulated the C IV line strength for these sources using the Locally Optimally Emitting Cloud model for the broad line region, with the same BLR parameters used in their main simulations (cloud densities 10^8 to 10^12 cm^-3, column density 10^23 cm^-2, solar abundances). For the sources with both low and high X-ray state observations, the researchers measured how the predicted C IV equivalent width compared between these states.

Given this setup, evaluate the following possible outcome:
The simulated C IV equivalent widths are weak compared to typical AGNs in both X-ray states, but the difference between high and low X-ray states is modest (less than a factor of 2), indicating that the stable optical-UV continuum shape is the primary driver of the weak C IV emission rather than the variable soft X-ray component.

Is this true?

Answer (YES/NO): NO